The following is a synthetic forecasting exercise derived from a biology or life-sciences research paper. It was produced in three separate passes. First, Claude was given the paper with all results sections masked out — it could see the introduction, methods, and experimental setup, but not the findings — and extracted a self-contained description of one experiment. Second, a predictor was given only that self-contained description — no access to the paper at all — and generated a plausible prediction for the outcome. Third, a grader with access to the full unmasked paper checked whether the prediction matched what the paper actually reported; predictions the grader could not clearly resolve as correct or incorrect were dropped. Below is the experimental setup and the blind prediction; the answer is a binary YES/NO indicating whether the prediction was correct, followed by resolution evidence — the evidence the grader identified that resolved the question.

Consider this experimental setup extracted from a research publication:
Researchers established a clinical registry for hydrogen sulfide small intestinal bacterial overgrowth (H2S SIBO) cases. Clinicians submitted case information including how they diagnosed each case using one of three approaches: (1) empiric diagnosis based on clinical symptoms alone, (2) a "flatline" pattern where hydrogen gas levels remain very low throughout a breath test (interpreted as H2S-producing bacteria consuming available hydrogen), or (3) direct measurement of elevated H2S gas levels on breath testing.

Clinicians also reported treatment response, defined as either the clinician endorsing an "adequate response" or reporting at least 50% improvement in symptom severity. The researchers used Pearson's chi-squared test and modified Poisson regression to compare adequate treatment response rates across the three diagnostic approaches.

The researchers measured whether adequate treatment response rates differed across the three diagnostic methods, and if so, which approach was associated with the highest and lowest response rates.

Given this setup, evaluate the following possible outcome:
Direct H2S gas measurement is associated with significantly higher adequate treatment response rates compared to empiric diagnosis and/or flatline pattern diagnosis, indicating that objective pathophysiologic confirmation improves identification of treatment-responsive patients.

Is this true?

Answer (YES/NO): NO